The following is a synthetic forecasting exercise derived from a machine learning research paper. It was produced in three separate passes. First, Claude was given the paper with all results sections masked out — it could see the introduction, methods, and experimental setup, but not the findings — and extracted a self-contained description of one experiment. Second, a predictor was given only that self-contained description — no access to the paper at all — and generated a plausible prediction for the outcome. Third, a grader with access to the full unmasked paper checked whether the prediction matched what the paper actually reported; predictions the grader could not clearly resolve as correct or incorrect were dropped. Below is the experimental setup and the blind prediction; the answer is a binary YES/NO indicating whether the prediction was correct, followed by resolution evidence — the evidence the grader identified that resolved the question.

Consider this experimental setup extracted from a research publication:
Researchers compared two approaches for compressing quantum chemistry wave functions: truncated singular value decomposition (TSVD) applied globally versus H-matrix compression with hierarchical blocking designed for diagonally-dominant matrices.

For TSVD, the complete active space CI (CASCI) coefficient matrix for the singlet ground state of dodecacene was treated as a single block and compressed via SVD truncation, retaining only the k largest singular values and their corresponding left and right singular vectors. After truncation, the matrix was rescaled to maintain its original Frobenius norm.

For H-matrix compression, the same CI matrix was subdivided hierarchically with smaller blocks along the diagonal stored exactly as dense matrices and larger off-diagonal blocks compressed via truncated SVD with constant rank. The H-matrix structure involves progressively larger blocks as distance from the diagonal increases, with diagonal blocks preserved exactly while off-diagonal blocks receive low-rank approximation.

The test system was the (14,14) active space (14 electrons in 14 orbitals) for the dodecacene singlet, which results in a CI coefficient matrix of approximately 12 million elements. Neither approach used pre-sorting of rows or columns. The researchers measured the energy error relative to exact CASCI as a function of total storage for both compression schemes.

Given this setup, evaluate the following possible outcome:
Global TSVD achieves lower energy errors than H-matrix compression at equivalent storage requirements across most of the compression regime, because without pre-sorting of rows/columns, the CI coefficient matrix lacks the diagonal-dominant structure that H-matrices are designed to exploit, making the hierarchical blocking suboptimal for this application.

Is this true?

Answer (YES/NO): YES